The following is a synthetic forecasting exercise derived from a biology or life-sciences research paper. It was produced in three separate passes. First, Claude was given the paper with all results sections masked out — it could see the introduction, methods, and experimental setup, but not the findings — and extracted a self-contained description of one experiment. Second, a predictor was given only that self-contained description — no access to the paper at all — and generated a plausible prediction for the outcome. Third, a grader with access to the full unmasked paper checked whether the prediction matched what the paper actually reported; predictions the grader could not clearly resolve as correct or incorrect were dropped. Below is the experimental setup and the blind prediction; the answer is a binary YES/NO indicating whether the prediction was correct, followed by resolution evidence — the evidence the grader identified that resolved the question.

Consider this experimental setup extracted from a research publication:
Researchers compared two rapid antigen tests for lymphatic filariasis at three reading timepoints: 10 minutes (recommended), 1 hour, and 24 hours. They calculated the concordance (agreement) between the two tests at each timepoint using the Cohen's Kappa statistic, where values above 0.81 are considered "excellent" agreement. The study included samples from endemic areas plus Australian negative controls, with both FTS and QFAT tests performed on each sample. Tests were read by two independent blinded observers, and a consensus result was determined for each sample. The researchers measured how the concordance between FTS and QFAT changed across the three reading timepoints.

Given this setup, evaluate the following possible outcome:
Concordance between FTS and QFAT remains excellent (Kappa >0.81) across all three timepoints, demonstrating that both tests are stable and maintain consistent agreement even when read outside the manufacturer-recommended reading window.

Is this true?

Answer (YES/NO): YES